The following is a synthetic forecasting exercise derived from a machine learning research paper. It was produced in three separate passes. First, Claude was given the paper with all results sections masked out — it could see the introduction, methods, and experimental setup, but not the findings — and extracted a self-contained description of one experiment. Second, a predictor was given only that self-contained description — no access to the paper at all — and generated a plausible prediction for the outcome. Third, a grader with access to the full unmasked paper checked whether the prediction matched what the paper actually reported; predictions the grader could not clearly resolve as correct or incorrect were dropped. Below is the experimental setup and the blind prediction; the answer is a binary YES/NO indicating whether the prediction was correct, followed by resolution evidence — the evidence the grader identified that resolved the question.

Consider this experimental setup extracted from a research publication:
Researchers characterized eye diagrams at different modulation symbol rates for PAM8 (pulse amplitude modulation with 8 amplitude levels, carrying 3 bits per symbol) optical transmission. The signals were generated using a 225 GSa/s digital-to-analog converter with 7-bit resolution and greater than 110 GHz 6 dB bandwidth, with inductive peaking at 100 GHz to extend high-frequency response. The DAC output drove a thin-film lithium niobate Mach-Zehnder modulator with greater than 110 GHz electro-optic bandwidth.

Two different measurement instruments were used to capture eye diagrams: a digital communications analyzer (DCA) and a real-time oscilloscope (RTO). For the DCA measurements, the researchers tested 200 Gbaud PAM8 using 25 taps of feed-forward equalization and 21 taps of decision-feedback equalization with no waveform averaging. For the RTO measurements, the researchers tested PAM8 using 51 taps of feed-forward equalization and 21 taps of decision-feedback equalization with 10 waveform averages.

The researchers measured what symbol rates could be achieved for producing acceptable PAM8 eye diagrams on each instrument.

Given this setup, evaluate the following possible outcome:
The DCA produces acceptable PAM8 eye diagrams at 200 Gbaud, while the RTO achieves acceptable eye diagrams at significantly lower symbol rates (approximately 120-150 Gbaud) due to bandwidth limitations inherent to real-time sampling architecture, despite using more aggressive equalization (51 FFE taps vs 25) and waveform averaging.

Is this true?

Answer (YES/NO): NO